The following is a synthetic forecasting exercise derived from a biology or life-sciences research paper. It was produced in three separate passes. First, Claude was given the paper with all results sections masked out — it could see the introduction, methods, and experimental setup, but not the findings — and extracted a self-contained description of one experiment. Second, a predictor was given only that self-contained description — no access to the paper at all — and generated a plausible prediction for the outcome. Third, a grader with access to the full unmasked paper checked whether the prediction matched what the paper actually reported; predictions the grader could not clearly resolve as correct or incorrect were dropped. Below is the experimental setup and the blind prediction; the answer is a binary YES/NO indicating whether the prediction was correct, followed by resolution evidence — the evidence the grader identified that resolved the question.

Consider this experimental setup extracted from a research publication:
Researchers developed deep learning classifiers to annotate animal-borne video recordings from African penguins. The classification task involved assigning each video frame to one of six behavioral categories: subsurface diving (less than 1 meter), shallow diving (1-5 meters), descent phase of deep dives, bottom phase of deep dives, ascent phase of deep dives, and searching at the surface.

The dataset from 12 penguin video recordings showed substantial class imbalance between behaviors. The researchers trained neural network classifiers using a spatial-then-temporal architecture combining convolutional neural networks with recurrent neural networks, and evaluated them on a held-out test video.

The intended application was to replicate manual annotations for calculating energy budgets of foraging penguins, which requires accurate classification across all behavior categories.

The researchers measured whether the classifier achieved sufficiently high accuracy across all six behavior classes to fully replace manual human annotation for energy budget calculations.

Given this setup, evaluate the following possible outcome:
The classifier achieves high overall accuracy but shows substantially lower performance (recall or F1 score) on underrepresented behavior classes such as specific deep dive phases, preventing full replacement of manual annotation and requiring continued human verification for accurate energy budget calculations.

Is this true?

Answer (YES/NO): YES